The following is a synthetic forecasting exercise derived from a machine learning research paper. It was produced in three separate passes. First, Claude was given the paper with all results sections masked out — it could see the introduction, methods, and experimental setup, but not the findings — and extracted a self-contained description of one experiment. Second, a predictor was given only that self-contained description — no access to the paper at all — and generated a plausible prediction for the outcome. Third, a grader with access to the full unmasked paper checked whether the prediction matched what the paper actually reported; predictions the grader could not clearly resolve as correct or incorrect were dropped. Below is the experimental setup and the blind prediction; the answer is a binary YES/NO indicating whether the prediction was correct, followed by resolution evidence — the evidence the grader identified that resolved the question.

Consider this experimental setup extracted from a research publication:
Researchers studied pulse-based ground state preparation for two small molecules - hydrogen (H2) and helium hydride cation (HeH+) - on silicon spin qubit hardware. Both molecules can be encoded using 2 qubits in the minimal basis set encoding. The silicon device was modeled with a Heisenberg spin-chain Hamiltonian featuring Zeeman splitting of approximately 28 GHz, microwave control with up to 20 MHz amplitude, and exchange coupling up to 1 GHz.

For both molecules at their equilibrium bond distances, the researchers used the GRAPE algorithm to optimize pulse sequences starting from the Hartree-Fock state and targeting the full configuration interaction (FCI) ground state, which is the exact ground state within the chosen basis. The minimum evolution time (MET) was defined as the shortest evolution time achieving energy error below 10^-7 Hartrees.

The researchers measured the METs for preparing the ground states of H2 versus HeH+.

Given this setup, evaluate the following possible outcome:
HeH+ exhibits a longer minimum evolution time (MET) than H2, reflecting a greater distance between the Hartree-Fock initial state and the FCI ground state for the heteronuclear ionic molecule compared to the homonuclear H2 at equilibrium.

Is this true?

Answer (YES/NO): YES